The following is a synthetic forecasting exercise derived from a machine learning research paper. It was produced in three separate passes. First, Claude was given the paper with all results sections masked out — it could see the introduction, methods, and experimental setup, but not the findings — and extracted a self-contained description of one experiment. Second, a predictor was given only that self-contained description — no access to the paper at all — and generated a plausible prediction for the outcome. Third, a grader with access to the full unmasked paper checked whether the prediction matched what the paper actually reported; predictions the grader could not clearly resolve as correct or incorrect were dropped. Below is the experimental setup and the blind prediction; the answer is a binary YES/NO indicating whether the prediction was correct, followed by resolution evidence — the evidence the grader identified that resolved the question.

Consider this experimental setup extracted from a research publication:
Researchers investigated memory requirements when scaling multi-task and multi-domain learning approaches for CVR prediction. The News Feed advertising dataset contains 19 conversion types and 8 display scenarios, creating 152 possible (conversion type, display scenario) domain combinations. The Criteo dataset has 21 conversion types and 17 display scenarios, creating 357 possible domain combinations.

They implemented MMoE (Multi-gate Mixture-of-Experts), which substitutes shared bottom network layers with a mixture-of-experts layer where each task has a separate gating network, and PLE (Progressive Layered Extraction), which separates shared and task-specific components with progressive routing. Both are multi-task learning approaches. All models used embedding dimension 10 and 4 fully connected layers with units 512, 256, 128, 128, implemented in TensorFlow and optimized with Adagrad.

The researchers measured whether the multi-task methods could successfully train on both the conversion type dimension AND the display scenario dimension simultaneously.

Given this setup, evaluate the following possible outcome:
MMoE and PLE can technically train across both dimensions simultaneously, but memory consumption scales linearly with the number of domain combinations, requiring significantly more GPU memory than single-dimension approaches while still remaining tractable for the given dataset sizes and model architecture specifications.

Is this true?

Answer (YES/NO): NO